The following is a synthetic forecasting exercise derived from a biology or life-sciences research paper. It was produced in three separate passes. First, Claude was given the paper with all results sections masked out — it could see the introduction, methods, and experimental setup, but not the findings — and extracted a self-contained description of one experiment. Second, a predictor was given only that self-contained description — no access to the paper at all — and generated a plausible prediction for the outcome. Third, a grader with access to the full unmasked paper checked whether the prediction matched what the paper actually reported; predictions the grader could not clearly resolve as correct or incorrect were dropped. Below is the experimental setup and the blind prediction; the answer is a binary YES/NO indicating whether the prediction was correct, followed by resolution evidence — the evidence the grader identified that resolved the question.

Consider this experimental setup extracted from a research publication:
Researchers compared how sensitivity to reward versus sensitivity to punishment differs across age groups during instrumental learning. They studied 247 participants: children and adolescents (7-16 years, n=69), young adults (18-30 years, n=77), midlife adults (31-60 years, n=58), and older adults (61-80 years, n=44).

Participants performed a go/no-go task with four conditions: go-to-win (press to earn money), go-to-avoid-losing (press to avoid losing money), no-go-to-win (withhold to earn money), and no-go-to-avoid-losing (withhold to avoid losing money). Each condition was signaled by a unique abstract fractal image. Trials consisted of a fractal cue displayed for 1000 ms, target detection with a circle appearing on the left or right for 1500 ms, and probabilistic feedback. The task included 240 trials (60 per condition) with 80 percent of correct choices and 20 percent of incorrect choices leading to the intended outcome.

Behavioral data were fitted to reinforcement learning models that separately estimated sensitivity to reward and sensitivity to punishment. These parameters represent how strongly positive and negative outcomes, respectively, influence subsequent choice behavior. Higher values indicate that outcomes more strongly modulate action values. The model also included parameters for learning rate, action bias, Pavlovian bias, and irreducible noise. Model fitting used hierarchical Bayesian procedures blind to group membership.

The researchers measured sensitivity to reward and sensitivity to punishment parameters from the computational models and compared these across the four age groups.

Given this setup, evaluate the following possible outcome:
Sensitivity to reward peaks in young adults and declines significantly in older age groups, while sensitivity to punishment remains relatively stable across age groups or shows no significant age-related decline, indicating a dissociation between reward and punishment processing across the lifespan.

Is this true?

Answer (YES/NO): NO